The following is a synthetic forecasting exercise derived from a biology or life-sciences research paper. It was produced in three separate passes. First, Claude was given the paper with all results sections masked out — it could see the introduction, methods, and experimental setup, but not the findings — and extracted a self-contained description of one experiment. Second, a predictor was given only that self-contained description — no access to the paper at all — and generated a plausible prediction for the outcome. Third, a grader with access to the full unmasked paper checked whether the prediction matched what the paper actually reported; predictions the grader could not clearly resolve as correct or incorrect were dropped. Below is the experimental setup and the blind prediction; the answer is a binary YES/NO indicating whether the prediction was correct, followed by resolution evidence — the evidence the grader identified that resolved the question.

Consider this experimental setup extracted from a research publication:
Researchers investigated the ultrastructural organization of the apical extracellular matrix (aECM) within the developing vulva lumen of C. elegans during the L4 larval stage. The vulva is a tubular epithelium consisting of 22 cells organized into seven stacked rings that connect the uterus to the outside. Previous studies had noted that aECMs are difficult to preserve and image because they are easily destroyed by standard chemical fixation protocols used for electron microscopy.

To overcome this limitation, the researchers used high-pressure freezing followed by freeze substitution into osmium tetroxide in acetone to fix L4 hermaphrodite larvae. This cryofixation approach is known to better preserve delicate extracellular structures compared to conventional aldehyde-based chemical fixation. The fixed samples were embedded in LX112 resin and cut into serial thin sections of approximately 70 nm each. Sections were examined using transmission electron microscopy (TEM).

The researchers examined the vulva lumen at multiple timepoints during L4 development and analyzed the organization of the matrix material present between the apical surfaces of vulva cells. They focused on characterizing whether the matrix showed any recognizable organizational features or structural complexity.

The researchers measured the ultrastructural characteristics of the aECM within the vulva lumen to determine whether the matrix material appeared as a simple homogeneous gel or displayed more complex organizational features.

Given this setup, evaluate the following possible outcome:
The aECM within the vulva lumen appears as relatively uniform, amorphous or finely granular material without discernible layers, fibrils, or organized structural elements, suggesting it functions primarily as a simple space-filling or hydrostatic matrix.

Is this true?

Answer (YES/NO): NO